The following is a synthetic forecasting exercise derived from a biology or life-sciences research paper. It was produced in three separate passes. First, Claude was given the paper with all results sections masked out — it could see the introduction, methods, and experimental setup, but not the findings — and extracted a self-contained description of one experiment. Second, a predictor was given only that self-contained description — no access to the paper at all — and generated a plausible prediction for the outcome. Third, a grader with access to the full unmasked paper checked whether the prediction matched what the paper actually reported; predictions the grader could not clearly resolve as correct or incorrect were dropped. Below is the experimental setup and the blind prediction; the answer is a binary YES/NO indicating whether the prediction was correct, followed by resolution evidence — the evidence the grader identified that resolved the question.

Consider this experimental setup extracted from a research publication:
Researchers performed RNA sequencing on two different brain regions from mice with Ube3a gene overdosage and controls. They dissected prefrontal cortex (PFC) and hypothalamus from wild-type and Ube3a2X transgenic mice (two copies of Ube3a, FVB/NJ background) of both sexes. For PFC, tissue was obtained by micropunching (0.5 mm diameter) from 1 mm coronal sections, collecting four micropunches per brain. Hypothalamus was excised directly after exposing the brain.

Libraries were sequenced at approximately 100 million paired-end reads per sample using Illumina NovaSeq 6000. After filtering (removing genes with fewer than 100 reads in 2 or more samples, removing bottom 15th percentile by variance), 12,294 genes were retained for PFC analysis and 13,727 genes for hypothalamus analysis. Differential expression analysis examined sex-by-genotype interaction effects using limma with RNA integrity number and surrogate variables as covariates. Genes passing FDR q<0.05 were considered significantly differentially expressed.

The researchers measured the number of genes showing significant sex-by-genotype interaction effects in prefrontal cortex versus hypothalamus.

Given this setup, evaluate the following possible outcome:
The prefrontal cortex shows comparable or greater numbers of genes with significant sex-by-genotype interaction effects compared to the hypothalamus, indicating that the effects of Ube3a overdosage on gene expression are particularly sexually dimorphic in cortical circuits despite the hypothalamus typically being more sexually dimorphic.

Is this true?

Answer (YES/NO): YES